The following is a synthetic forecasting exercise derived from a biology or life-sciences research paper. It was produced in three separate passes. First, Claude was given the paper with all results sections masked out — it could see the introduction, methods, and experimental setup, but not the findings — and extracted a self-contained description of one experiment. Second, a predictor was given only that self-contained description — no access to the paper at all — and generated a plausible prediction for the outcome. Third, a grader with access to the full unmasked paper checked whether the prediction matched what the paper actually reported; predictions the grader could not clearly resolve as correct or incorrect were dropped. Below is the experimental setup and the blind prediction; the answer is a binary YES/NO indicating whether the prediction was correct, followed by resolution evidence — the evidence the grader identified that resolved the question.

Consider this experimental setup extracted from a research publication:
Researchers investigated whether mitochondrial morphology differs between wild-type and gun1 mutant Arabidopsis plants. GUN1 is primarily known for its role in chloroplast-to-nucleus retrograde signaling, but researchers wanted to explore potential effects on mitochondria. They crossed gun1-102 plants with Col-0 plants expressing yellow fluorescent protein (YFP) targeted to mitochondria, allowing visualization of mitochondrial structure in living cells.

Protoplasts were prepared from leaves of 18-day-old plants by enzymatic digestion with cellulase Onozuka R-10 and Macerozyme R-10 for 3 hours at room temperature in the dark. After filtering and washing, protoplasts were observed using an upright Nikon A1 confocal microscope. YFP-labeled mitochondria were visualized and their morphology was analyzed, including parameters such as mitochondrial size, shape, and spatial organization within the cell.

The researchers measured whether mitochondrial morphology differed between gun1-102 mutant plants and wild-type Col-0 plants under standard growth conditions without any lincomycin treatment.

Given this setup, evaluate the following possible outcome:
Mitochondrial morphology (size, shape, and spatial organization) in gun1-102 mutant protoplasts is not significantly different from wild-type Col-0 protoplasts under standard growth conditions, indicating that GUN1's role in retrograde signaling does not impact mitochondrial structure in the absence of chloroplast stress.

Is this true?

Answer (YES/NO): YES